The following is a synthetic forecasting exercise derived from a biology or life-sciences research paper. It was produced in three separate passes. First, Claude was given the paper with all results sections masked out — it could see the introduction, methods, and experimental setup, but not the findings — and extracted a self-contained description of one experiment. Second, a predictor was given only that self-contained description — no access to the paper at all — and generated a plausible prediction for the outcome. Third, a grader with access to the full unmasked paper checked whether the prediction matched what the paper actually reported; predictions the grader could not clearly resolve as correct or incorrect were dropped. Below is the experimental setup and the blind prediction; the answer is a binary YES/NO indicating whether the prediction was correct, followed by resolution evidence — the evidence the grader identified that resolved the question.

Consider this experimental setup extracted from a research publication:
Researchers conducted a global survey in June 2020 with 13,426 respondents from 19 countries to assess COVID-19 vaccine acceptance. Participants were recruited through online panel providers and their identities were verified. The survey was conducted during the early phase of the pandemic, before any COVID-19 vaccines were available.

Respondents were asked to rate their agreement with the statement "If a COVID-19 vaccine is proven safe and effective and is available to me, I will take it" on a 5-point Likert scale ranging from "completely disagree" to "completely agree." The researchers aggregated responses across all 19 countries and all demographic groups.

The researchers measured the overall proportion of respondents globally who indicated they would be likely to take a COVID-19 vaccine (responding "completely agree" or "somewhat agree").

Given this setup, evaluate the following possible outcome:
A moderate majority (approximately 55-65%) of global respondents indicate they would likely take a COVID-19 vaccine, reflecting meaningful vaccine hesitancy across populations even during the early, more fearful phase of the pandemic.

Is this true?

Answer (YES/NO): NO